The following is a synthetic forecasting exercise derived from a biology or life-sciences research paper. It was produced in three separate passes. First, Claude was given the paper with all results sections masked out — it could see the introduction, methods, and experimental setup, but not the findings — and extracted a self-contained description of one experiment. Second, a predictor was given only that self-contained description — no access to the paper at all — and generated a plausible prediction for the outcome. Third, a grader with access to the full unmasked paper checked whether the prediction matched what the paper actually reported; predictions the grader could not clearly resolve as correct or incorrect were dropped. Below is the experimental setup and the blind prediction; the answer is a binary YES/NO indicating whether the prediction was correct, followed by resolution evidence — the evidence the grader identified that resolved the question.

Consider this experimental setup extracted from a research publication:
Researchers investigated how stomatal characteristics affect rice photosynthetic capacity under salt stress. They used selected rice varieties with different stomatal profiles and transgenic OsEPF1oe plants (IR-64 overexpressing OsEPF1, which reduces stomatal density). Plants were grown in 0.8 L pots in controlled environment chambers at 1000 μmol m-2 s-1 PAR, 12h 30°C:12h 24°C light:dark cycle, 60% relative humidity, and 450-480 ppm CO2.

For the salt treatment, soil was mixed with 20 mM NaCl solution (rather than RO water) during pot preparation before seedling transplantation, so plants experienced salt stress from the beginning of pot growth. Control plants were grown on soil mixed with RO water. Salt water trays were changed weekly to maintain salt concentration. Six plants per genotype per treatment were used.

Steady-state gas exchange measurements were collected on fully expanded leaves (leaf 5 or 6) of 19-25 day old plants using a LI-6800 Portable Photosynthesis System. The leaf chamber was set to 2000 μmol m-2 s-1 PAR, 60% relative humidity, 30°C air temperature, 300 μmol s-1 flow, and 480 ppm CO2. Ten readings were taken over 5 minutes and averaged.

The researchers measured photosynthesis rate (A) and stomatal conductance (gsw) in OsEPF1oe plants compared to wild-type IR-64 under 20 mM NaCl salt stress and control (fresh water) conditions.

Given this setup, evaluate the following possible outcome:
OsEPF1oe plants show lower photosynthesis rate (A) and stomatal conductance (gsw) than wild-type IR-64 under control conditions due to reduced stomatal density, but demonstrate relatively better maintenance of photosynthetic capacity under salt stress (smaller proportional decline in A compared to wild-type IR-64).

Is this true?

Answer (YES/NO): NO